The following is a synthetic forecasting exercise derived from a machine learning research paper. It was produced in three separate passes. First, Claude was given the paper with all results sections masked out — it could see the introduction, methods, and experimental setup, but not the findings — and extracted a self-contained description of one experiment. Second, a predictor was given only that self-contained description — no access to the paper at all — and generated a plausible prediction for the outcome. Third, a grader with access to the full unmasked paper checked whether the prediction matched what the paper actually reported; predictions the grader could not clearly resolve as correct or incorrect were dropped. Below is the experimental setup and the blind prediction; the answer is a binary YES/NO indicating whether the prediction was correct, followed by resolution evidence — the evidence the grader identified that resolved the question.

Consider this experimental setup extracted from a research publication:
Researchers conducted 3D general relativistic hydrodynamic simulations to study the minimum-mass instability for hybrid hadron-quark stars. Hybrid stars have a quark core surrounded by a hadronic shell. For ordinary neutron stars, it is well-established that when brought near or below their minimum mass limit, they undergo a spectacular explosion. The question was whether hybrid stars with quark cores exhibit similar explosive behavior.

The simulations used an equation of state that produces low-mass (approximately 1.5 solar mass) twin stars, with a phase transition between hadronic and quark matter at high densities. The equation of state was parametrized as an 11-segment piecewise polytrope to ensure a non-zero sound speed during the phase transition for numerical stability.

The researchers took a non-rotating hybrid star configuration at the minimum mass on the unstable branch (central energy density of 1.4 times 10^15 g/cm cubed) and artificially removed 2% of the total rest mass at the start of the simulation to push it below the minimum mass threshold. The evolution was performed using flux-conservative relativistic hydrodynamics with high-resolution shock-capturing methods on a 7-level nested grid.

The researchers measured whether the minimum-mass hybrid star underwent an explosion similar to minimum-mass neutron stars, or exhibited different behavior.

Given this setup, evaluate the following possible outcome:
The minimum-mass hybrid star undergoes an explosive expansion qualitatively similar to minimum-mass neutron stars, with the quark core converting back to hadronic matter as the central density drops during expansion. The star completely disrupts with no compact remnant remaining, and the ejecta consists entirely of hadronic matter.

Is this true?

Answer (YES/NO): NO